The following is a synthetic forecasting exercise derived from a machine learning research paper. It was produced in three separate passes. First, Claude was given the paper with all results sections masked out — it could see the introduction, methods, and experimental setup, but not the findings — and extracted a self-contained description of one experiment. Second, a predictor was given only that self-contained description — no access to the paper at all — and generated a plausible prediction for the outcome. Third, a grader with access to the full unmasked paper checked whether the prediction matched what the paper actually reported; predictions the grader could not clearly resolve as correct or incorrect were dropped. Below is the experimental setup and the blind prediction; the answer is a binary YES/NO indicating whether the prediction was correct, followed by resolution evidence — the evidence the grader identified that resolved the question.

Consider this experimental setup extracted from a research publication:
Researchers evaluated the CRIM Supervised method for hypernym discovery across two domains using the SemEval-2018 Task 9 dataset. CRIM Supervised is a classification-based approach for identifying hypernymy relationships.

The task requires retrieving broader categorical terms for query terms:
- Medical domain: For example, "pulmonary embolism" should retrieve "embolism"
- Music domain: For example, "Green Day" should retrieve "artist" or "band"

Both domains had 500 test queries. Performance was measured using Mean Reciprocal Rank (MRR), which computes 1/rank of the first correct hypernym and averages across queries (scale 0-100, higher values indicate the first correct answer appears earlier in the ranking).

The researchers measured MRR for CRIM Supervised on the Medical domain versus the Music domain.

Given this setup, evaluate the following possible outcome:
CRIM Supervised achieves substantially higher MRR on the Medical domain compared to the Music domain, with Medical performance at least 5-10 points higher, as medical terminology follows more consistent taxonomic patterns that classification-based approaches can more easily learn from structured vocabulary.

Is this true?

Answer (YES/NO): NO